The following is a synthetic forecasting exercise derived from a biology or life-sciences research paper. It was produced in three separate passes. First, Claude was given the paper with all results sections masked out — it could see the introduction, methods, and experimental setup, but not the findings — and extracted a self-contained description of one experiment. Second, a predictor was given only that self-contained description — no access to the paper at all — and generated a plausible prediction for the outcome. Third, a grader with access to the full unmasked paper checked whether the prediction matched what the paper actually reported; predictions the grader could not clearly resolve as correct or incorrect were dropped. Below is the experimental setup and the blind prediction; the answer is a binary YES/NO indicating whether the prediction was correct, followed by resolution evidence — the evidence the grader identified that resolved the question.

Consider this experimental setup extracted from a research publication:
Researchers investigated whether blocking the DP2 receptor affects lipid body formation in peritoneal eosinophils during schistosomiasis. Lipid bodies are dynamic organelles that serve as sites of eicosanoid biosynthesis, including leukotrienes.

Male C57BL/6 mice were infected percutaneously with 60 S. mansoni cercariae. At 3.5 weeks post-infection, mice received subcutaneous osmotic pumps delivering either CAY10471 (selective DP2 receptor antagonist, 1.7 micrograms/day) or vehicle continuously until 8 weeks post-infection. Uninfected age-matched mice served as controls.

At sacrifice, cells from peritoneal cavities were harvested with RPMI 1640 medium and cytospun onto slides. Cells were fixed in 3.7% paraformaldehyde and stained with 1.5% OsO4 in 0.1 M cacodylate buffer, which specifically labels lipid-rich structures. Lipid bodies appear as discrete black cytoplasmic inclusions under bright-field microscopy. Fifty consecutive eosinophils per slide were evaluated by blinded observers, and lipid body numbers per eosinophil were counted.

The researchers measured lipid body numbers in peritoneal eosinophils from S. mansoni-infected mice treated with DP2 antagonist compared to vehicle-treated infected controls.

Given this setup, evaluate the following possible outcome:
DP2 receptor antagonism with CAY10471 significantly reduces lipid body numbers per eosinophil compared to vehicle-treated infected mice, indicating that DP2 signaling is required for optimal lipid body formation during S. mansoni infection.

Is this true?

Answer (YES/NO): NO